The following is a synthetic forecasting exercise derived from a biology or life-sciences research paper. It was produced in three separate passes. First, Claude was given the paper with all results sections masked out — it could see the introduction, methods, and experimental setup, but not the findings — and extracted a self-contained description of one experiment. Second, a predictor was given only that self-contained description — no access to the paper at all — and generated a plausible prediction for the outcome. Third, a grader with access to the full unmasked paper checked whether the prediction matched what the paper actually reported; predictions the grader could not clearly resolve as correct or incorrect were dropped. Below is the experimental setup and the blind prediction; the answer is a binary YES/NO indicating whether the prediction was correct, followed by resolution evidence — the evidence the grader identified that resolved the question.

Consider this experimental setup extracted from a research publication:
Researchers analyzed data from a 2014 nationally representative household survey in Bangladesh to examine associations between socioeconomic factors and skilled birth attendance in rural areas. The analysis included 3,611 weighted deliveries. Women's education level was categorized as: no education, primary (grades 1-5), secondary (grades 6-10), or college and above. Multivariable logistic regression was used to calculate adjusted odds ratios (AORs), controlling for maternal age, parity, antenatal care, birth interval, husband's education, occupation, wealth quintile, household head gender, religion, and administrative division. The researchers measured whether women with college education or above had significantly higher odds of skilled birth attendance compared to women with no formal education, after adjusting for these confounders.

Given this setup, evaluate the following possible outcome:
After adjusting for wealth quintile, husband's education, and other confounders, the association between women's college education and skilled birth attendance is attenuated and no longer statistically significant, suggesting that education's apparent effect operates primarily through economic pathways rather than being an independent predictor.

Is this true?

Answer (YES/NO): NO